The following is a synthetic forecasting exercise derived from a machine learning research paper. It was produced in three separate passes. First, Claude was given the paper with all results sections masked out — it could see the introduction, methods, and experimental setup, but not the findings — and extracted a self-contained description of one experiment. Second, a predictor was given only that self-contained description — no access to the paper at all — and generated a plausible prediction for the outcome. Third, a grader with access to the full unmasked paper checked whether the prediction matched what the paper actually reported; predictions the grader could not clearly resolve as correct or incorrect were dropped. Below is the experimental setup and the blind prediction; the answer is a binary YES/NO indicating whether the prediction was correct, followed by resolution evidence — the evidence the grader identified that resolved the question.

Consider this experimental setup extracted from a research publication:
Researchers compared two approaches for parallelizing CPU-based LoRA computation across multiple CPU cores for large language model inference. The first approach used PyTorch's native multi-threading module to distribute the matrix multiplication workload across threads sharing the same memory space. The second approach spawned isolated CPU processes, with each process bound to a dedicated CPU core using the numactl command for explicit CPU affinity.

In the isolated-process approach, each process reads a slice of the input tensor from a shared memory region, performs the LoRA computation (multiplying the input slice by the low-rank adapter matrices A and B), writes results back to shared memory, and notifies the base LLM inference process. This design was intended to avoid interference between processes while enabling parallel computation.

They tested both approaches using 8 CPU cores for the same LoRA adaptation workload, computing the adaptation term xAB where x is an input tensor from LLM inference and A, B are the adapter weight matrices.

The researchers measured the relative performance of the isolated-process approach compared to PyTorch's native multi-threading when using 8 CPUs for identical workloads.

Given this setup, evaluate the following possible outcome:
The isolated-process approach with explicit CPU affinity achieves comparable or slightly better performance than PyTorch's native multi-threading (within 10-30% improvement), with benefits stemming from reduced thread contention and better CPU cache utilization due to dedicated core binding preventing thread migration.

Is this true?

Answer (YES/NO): NO